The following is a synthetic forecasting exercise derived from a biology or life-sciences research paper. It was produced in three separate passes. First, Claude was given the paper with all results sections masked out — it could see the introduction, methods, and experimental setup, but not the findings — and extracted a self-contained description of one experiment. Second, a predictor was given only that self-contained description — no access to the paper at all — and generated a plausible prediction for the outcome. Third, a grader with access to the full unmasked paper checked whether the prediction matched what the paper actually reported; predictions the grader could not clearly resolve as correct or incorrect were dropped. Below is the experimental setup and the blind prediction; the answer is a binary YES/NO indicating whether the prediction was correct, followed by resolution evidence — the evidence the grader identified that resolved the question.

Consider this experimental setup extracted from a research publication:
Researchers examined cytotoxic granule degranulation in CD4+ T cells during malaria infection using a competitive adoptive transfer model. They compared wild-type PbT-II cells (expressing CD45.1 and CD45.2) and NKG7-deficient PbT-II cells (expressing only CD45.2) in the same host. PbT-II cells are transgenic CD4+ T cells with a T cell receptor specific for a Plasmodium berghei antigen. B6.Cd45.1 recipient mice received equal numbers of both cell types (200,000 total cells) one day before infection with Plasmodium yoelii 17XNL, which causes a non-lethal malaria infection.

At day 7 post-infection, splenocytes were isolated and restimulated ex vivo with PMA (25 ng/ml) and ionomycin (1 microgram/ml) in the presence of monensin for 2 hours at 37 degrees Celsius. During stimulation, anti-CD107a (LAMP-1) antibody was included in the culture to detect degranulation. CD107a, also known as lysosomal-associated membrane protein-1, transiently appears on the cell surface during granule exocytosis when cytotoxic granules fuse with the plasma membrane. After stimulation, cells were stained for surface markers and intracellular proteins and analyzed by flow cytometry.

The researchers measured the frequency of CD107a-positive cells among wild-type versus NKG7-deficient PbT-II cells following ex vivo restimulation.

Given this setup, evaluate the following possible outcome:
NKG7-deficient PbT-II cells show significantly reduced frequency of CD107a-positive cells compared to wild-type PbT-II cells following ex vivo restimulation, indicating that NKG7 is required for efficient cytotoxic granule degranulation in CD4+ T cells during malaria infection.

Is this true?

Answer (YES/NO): NO